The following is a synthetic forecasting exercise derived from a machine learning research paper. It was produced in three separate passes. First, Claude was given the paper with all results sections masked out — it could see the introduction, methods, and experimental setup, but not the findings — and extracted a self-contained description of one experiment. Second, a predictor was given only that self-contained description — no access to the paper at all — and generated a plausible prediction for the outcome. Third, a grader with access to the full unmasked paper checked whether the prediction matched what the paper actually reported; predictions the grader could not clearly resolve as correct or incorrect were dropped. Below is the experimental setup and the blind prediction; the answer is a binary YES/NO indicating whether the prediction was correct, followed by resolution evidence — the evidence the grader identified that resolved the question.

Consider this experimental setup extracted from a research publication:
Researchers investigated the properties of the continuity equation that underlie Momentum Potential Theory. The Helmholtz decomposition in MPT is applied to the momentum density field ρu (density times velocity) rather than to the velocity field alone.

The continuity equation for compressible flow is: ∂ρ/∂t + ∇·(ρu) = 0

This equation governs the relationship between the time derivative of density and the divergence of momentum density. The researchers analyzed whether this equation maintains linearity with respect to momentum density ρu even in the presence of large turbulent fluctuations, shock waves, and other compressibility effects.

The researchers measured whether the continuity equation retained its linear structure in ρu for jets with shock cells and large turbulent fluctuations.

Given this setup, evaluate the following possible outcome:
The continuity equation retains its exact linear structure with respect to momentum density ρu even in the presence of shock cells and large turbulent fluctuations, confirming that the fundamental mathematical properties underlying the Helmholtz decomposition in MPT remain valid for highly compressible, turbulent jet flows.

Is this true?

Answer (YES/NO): YES